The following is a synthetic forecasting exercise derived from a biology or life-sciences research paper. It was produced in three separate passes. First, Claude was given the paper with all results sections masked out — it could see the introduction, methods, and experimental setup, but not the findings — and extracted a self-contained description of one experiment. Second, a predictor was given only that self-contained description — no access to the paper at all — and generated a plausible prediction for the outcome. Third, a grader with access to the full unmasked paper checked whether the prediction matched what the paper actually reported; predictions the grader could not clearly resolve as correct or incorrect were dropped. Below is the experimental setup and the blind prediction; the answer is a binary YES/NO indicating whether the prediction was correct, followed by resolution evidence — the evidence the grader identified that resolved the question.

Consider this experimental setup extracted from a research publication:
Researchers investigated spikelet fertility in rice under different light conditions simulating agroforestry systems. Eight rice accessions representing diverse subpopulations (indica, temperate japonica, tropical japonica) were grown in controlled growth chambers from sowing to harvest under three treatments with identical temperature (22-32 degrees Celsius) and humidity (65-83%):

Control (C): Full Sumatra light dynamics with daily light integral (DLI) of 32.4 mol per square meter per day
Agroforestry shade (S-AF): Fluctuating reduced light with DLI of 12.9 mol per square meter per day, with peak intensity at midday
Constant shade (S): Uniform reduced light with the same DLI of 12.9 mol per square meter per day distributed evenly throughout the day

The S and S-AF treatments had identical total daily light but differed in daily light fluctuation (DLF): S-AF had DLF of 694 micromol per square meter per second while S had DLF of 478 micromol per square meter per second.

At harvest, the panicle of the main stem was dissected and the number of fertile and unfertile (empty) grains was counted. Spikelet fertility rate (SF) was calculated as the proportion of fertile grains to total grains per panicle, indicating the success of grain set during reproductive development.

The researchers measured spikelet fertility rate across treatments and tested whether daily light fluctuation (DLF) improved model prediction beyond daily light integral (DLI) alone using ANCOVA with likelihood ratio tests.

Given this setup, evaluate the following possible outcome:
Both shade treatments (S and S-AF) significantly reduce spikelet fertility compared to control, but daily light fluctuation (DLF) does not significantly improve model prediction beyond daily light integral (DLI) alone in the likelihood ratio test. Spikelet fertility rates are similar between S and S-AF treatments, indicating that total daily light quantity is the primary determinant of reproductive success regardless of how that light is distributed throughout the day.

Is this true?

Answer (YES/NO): NO